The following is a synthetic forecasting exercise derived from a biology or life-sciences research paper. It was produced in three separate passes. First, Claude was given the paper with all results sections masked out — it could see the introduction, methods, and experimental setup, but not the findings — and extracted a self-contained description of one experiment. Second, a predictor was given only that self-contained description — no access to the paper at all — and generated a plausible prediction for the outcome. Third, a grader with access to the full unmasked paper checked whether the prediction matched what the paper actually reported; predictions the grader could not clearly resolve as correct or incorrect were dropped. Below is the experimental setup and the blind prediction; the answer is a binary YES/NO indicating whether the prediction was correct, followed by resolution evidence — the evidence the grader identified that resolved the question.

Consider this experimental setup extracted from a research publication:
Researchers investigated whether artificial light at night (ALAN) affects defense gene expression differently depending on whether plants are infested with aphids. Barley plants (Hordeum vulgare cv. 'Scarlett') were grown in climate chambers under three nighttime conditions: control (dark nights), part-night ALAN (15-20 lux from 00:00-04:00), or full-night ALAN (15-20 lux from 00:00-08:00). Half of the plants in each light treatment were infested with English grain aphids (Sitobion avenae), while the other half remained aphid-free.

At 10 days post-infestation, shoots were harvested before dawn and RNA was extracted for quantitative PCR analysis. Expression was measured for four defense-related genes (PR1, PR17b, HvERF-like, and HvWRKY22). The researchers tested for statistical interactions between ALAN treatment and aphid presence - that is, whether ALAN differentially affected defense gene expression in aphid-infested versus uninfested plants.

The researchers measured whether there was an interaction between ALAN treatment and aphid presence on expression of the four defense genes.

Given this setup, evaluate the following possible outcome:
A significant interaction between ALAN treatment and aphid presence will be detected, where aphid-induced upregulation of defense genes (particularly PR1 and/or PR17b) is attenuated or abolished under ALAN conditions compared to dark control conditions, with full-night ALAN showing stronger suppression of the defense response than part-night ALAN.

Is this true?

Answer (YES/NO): NO